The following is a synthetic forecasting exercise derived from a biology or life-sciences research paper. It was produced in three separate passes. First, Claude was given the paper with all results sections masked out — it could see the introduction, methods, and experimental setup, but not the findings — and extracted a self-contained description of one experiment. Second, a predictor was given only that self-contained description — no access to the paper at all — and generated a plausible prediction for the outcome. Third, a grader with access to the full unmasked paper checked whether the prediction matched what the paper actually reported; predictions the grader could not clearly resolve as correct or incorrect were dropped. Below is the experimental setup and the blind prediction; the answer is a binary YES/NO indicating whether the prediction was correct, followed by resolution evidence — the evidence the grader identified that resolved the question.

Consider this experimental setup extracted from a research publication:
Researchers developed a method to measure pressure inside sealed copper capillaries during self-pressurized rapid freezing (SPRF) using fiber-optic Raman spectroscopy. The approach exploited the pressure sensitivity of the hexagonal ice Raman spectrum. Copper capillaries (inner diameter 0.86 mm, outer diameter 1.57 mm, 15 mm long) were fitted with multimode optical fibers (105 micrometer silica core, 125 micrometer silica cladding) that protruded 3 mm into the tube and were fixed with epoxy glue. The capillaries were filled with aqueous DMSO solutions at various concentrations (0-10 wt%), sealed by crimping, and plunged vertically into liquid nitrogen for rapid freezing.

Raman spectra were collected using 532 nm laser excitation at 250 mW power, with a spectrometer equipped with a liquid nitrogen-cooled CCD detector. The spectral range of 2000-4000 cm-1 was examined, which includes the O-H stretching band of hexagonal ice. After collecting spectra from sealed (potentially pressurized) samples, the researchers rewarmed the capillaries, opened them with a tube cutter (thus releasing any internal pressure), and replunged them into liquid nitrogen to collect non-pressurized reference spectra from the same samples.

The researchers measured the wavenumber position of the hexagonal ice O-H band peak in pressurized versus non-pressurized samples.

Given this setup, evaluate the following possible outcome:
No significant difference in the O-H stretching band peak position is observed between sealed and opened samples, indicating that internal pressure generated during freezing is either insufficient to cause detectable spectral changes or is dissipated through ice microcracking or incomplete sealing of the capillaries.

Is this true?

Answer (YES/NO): NO